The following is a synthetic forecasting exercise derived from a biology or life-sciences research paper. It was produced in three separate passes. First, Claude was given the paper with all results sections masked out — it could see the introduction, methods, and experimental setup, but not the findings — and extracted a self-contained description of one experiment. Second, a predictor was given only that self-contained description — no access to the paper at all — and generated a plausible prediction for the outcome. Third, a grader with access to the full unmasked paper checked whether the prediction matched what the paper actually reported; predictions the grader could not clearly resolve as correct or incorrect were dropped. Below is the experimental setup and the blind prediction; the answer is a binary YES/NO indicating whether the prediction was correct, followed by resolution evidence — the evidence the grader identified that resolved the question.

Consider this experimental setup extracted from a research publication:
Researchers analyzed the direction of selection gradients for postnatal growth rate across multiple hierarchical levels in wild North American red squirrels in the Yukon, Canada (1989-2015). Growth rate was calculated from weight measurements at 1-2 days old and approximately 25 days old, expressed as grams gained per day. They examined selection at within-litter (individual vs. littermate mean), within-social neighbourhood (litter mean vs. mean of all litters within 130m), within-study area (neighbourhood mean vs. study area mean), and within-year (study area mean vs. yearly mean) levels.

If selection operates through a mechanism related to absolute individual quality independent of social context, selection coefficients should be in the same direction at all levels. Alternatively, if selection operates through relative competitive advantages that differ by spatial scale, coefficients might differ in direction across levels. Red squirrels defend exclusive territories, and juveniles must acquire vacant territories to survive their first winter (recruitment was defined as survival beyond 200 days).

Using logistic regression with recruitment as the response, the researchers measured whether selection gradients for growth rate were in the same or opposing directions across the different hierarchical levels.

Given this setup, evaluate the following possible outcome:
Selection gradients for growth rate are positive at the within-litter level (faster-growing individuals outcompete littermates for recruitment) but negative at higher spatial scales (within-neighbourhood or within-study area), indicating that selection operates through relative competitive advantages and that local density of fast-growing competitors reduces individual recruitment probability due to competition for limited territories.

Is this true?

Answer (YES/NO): NO